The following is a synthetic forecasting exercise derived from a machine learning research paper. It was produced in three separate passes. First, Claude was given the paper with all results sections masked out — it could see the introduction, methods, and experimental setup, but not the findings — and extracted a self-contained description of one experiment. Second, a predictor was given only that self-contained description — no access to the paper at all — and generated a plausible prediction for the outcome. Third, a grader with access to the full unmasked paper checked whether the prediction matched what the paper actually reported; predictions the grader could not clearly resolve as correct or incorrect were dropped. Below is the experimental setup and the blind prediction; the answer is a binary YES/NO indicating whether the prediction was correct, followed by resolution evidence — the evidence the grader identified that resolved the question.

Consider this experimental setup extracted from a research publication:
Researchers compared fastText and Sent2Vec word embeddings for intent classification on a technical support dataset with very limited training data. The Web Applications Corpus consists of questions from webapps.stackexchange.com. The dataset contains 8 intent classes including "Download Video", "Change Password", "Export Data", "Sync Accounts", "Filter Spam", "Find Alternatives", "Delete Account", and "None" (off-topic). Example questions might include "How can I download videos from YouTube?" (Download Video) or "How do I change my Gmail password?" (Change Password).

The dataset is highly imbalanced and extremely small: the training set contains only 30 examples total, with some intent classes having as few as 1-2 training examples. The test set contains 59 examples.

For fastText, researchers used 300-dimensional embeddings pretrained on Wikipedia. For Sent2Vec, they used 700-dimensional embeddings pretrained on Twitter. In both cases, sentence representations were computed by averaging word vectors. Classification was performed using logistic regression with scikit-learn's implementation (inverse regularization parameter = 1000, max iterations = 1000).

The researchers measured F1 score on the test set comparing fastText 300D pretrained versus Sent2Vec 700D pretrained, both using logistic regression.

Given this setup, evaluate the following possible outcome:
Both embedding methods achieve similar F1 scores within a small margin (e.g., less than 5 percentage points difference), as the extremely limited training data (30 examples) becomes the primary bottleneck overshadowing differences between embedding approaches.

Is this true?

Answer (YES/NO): YES